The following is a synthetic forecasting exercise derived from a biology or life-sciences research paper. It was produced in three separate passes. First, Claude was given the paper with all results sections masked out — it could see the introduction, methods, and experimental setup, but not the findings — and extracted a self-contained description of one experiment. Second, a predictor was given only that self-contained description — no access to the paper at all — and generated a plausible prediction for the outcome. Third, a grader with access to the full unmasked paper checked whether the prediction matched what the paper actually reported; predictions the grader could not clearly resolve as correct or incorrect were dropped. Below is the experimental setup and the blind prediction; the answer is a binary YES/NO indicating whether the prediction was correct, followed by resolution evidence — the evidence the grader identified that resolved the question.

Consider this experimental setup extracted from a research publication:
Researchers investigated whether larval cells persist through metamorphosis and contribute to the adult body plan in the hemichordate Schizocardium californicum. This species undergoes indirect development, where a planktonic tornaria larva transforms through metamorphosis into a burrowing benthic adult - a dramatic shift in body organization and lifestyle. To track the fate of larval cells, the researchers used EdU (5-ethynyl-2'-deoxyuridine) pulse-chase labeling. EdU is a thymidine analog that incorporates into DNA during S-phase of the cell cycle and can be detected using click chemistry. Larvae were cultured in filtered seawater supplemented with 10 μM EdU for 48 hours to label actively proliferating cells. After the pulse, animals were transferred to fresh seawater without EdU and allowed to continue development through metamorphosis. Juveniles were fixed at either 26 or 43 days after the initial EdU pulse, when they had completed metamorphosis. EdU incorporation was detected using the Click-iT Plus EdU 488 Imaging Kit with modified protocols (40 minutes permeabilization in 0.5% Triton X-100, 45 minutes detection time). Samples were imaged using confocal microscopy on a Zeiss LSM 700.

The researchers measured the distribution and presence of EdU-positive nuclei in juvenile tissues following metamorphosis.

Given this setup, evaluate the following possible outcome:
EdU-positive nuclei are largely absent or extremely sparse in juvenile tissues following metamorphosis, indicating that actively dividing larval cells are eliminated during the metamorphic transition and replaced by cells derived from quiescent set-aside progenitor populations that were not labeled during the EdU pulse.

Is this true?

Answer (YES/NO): NO